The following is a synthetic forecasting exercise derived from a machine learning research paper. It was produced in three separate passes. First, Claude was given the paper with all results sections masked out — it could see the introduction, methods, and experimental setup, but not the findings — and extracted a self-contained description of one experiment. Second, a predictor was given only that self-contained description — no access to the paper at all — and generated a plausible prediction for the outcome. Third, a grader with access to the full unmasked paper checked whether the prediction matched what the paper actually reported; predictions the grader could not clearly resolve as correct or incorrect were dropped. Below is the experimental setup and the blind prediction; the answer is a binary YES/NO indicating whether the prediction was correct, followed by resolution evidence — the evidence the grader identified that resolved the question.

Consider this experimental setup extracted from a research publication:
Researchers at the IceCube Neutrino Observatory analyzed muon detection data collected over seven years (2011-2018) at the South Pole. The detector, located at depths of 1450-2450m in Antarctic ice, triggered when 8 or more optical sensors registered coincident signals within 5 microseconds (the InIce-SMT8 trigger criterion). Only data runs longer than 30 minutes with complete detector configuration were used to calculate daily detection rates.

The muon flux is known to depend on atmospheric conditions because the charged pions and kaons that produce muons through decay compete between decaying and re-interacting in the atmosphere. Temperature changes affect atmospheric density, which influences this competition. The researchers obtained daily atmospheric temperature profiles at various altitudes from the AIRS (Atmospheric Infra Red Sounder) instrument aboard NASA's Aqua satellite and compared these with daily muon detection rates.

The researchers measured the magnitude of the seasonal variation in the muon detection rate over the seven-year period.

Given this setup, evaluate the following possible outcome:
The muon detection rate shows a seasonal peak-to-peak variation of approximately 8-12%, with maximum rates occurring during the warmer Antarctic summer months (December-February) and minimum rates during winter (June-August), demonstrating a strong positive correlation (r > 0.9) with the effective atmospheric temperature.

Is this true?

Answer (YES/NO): NO